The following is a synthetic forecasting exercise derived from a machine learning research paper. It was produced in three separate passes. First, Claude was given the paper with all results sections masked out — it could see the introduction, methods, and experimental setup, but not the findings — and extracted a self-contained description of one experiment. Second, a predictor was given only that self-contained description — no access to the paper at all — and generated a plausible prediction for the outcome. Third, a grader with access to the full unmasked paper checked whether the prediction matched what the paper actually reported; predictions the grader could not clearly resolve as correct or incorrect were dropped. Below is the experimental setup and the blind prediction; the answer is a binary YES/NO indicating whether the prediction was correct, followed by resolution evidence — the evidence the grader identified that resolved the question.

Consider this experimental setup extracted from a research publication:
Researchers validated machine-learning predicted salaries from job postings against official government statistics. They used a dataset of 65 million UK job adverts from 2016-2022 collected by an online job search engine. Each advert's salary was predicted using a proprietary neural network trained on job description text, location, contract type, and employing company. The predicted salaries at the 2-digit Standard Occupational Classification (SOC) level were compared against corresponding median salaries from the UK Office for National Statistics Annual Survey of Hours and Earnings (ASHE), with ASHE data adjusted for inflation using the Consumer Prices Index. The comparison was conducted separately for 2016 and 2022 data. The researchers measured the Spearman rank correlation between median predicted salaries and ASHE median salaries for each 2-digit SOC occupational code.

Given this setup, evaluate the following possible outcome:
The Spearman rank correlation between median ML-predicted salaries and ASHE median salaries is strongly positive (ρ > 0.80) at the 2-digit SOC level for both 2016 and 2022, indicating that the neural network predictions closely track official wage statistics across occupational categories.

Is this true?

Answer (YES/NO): YES